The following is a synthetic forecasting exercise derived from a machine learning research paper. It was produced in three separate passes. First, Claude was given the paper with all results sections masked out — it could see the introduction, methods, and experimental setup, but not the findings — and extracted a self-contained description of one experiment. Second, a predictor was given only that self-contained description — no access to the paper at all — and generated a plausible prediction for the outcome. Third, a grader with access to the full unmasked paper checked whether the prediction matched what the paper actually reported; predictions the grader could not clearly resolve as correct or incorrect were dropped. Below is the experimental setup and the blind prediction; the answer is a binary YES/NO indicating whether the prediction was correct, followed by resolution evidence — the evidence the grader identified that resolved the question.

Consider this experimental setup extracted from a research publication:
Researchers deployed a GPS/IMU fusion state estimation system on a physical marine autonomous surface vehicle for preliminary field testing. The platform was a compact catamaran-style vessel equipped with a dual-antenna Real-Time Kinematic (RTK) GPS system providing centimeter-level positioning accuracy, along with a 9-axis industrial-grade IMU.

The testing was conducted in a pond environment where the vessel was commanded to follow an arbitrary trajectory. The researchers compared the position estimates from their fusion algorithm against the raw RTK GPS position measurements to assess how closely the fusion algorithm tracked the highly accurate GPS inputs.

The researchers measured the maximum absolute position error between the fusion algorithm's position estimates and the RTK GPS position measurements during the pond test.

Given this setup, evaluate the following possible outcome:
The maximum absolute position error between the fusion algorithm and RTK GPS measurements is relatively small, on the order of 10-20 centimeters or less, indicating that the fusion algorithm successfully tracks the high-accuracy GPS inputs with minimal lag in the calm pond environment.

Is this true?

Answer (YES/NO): YES